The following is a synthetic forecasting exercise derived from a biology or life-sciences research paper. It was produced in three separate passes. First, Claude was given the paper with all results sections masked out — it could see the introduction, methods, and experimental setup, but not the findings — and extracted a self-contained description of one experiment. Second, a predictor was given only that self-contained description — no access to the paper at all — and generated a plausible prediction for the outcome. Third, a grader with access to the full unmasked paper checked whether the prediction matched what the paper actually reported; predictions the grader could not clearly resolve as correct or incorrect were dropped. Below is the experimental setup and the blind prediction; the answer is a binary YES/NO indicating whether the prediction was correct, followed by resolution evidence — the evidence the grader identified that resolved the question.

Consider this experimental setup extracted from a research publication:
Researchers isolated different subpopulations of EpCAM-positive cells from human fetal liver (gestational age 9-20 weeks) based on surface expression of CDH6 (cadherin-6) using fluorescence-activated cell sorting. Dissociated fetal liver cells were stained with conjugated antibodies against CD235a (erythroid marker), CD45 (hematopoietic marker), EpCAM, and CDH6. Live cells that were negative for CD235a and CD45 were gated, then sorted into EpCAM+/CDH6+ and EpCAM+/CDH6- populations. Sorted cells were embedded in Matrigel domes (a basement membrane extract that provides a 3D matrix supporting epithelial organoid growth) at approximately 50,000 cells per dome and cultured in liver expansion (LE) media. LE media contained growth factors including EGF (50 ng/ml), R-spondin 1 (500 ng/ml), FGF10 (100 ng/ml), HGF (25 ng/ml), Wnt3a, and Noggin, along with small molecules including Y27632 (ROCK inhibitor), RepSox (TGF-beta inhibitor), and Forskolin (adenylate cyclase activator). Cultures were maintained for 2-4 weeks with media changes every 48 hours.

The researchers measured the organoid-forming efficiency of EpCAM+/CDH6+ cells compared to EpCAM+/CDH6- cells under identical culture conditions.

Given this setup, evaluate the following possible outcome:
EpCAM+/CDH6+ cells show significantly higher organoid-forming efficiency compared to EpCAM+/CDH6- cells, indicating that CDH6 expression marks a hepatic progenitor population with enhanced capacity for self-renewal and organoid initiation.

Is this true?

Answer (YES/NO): YES